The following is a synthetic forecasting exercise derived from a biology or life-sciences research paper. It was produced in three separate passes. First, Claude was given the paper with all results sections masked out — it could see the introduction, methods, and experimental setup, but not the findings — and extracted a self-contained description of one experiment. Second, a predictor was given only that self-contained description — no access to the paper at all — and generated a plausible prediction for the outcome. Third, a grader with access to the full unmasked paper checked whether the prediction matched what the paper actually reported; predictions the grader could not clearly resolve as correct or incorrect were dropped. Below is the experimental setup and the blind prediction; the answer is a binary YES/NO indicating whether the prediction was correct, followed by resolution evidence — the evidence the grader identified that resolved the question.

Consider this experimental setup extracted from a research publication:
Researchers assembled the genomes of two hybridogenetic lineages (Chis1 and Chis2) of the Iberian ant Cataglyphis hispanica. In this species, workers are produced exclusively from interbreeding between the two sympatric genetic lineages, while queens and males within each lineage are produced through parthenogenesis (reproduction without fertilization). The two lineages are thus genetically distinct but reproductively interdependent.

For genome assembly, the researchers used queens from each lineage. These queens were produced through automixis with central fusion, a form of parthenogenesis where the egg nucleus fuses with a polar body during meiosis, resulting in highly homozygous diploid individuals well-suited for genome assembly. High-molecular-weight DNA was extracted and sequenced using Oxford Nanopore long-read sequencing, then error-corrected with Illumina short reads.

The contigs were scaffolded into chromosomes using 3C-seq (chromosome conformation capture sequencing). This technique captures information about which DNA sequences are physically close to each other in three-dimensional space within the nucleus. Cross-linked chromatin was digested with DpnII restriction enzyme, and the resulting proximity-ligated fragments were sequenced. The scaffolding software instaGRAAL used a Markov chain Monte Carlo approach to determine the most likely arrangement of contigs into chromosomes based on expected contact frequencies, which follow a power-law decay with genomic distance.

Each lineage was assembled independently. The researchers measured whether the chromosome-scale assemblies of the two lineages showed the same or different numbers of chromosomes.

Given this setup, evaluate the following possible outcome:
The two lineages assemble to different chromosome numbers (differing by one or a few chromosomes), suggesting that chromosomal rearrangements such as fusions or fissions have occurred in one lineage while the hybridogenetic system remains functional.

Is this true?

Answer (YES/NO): YES